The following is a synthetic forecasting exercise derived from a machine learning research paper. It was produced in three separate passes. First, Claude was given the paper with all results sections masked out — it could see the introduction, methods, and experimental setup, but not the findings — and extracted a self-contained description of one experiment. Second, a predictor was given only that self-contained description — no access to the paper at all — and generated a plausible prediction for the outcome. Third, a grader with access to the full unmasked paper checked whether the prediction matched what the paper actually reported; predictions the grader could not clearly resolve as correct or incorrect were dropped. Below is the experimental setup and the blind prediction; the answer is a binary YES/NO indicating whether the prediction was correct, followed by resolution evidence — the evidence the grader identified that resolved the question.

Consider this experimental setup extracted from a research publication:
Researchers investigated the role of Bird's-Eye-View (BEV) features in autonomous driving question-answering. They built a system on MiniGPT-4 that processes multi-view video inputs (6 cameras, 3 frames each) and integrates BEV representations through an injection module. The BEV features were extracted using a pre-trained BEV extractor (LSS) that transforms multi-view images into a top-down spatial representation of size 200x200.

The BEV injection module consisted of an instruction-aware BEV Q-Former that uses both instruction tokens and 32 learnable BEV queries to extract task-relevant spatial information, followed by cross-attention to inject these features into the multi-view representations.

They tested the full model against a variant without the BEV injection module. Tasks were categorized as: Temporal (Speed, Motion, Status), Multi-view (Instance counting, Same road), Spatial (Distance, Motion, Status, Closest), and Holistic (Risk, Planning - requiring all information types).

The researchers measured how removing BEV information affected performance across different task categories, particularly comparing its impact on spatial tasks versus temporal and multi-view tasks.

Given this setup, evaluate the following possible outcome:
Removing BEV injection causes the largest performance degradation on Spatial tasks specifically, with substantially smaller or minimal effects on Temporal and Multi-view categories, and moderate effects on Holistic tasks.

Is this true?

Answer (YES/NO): NO